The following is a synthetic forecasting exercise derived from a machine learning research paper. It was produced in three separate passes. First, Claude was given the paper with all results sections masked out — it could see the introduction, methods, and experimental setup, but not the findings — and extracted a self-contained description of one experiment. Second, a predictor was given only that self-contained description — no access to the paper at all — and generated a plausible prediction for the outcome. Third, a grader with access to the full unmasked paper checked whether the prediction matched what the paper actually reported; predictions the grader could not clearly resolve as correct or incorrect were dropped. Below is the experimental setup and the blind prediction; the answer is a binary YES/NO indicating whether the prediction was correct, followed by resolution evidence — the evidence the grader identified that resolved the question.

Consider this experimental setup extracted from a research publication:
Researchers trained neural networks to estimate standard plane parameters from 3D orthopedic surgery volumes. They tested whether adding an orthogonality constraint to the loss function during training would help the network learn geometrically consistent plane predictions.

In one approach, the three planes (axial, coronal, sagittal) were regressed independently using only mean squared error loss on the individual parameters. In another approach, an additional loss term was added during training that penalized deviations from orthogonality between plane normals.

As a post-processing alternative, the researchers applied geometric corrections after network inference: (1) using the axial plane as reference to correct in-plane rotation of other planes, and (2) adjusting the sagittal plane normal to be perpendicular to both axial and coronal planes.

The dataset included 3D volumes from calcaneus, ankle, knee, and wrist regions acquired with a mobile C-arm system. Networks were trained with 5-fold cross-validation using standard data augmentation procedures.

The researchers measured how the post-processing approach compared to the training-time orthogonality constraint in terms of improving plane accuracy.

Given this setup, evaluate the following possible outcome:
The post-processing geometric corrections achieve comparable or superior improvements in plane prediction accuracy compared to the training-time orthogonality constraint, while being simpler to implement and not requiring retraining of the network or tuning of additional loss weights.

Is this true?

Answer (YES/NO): YES